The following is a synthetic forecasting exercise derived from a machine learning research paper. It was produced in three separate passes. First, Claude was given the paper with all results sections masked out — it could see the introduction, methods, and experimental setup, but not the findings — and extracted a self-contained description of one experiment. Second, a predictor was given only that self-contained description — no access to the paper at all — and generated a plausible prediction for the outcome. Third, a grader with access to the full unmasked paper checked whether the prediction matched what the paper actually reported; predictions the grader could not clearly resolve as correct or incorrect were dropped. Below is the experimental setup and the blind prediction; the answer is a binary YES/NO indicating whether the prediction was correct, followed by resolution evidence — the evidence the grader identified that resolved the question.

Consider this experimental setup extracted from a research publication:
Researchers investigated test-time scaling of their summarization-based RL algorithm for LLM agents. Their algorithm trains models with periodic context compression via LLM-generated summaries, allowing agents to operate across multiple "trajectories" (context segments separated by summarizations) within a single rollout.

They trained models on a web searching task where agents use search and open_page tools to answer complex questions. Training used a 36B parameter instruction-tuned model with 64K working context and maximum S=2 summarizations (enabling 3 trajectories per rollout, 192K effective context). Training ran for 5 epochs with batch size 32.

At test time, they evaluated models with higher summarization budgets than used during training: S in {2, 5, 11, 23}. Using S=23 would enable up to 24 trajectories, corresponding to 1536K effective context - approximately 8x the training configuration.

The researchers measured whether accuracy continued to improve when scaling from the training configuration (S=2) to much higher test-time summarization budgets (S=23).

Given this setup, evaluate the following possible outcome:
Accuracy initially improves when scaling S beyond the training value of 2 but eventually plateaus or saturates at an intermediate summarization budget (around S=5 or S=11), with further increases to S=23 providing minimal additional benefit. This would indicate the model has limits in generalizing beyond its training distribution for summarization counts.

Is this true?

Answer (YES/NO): NO